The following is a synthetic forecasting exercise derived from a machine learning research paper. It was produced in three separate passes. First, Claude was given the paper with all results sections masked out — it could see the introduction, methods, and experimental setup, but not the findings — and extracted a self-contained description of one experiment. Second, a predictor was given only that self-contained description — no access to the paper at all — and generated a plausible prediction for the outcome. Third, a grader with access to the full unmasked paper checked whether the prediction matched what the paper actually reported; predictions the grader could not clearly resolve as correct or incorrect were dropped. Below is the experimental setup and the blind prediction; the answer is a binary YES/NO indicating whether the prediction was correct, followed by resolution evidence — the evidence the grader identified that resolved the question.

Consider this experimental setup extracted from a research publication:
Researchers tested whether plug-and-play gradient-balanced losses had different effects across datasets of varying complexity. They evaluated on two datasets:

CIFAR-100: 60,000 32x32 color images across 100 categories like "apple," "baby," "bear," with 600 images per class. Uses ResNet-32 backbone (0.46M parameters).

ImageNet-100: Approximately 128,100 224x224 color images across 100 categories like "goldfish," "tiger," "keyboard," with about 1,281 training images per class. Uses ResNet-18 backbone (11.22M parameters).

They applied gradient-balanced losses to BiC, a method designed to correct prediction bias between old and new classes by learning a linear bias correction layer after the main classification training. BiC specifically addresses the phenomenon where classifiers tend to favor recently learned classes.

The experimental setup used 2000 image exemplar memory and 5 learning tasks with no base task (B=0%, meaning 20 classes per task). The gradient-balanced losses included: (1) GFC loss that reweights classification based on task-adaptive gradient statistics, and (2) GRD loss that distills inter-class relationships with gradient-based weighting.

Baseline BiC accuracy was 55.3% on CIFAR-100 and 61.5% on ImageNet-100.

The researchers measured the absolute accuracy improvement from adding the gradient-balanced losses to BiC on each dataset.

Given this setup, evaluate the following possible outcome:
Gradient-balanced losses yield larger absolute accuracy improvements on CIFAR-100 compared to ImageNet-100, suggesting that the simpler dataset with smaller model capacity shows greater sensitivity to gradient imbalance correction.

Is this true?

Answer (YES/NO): YES